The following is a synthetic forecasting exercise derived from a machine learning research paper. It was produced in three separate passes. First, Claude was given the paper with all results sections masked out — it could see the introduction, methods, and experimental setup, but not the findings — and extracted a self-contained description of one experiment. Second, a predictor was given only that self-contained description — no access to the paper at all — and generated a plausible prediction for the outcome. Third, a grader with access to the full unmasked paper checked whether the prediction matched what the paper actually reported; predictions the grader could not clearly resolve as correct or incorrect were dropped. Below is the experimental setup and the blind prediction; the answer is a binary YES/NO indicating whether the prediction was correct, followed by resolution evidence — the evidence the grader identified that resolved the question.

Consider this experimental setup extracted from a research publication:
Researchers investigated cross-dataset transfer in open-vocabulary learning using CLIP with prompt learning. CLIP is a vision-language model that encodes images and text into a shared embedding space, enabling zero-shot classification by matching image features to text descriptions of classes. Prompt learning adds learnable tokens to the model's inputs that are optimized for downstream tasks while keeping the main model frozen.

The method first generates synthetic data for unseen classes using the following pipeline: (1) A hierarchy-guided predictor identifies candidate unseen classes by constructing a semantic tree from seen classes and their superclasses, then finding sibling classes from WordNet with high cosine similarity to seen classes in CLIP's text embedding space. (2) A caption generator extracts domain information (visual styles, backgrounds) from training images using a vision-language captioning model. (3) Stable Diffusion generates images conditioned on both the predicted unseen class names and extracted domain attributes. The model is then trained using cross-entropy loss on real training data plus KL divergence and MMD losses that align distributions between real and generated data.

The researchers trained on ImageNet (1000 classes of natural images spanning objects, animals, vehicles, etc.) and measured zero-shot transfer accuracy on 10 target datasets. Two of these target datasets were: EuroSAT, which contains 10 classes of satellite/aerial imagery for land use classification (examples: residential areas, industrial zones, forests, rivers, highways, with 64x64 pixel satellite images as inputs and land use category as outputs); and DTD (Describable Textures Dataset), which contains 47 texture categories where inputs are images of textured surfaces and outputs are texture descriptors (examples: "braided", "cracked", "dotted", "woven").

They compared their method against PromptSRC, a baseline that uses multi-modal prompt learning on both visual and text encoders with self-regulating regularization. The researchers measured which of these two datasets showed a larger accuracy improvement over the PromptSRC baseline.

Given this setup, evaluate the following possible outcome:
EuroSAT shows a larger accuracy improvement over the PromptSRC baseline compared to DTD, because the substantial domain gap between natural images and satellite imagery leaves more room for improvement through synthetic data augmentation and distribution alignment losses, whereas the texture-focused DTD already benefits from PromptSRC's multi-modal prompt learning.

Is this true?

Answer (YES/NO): YES